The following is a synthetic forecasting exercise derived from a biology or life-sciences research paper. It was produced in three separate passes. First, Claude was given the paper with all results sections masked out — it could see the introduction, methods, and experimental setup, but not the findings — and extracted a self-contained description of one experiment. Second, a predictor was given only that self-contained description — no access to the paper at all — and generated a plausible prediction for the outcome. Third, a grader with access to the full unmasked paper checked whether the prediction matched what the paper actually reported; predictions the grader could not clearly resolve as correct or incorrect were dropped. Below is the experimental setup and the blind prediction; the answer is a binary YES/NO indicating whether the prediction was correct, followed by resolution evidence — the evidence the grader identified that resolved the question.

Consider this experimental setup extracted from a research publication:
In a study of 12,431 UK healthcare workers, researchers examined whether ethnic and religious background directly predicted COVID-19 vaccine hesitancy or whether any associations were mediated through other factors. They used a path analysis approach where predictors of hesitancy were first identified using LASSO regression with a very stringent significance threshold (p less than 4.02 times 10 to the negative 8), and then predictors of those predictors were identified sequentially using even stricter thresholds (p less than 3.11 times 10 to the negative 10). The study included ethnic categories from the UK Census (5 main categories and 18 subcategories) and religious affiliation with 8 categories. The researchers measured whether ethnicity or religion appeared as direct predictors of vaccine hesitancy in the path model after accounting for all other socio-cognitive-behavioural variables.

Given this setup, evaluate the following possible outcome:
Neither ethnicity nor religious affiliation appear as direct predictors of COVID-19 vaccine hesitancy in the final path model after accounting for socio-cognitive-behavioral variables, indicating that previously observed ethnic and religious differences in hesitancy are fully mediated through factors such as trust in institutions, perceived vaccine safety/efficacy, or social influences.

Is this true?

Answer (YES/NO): NO